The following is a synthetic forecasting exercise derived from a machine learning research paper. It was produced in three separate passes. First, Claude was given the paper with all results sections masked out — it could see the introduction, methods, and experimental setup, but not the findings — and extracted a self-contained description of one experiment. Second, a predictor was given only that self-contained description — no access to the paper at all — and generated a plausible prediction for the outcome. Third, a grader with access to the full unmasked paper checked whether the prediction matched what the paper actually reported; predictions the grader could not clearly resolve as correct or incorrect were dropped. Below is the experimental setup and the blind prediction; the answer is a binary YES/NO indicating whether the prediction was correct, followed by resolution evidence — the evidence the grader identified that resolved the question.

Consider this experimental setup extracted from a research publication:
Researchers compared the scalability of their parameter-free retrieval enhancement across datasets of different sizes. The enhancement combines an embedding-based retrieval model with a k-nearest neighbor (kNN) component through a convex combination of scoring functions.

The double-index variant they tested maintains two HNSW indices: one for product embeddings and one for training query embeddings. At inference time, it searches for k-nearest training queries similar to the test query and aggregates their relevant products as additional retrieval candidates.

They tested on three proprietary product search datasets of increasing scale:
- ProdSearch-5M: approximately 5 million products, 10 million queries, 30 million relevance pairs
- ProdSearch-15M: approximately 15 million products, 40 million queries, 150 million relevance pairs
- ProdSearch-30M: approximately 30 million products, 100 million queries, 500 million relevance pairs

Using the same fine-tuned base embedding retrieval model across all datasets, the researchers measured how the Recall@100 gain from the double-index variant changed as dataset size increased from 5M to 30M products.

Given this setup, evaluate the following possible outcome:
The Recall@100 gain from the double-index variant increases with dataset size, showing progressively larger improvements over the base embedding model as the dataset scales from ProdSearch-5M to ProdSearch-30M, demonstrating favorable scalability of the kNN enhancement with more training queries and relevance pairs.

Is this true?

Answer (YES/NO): NO